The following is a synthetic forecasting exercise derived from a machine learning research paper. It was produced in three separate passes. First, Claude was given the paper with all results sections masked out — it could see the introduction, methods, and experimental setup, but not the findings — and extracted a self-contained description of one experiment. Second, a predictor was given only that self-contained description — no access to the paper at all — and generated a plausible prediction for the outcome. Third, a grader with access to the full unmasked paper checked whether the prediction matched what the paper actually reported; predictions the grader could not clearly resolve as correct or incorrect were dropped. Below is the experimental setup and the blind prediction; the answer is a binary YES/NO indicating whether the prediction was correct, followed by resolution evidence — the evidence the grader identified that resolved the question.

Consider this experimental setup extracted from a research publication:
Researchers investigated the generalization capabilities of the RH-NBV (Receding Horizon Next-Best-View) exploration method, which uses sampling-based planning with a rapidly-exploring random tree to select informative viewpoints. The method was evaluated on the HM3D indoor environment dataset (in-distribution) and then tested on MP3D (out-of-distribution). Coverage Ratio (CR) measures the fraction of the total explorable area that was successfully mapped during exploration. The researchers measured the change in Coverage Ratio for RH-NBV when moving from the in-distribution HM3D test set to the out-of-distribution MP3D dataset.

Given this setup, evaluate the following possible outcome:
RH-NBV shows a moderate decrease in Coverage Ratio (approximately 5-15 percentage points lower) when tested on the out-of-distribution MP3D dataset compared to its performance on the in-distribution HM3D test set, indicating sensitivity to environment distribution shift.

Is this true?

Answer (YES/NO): YES